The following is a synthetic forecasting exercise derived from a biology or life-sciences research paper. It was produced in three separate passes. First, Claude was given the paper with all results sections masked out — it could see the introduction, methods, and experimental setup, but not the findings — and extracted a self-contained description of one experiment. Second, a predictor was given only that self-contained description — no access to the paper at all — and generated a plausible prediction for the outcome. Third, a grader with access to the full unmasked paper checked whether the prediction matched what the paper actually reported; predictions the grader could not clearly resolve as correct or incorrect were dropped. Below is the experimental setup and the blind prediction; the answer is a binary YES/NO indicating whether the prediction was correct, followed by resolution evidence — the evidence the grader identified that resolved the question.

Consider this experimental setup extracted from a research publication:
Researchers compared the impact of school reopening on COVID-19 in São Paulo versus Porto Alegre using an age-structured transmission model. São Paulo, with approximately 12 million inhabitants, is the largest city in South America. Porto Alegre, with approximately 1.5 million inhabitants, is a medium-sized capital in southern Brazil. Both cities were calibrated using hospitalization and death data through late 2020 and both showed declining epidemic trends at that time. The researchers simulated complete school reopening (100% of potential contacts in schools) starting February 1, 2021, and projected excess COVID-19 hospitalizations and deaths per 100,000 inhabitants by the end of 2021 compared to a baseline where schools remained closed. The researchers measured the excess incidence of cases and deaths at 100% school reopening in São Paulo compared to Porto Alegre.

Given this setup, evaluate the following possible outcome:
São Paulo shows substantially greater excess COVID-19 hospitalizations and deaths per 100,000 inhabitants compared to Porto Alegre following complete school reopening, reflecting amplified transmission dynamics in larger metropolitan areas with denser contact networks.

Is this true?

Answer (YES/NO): NO